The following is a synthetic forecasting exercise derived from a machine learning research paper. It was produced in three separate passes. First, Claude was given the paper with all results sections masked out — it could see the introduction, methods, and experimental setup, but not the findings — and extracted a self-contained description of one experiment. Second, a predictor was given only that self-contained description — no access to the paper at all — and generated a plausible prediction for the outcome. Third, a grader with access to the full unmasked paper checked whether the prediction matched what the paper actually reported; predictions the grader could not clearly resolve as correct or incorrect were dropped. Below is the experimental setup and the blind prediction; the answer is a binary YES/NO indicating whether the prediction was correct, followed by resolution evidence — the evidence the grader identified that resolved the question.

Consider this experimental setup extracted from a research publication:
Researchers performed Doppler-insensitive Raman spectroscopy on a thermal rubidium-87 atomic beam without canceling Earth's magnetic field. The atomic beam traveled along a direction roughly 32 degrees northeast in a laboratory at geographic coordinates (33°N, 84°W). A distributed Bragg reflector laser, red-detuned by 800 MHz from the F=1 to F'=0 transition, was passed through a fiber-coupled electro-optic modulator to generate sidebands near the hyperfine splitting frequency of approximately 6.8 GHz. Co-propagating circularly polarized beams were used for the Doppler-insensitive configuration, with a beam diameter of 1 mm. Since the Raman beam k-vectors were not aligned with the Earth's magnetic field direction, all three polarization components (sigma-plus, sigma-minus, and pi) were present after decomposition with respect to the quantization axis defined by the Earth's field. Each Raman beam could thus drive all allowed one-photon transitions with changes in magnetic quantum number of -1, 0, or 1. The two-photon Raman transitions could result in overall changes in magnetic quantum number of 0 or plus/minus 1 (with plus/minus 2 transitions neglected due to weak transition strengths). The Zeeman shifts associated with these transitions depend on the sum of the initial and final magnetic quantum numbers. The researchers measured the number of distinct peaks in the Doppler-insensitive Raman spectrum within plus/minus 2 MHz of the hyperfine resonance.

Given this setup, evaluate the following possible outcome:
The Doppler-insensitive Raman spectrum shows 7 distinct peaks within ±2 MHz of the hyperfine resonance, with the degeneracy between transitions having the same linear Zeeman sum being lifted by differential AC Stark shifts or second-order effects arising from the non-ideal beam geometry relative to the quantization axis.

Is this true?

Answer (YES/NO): YES